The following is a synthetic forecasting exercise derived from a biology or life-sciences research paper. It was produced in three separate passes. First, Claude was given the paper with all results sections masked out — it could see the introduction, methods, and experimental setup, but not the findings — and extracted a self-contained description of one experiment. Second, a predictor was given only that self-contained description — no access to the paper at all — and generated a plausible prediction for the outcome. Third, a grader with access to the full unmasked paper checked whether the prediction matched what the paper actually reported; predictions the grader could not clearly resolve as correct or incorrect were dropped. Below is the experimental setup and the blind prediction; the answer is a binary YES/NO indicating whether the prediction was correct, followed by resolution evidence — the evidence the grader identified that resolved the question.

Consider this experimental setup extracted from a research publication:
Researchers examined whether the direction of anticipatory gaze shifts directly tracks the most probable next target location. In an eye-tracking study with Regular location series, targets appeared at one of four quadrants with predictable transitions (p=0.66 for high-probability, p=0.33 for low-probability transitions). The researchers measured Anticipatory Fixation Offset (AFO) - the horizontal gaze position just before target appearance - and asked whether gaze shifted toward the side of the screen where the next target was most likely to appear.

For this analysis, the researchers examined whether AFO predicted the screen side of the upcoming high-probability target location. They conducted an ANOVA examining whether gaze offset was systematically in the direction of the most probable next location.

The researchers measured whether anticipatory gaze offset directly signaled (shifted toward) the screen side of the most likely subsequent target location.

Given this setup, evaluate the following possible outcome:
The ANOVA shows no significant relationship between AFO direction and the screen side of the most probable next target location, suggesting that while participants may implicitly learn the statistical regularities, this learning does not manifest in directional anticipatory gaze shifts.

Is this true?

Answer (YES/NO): NO